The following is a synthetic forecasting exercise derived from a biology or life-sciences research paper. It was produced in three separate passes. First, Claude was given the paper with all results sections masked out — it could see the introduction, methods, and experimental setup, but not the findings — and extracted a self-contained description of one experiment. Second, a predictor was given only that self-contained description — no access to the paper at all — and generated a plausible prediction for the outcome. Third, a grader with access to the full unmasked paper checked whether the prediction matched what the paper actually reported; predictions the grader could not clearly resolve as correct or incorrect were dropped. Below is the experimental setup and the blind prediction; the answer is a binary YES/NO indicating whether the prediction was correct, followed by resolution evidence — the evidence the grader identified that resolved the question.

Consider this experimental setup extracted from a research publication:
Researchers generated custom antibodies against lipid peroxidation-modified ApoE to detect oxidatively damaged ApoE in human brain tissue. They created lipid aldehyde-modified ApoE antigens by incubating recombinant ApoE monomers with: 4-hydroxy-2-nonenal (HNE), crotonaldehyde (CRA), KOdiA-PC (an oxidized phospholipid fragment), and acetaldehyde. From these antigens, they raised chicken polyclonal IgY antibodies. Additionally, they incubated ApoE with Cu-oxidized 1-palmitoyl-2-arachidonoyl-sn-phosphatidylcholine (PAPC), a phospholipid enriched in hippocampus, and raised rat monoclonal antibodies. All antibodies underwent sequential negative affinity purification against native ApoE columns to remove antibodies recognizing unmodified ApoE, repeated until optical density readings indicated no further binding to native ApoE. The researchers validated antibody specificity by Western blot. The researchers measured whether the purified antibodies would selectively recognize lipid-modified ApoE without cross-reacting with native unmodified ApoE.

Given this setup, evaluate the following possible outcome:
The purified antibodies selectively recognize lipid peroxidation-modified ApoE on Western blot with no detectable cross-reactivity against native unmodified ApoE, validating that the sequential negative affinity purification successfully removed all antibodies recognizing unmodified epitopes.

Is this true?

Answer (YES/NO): NO